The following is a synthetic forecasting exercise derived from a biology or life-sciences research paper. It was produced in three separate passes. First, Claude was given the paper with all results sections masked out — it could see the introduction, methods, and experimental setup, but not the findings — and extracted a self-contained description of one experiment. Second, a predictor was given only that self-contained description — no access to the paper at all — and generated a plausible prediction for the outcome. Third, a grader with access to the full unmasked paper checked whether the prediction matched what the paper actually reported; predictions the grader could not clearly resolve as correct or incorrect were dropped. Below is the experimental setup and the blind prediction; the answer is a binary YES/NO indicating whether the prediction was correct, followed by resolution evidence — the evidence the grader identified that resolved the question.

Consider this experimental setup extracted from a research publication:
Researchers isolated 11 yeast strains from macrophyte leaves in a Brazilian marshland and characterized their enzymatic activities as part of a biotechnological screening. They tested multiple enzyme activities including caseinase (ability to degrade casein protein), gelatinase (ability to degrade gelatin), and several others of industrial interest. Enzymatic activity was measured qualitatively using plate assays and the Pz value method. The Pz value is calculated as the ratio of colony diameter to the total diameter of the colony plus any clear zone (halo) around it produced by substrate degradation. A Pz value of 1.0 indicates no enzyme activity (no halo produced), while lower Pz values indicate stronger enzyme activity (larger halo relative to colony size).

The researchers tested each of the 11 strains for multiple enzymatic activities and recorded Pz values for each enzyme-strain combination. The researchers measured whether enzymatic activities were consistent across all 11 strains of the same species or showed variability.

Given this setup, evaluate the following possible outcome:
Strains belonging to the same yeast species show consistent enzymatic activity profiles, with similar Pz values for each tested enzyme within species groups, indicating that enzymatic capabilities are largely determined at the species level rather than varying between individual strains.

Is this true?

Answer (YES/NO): NO